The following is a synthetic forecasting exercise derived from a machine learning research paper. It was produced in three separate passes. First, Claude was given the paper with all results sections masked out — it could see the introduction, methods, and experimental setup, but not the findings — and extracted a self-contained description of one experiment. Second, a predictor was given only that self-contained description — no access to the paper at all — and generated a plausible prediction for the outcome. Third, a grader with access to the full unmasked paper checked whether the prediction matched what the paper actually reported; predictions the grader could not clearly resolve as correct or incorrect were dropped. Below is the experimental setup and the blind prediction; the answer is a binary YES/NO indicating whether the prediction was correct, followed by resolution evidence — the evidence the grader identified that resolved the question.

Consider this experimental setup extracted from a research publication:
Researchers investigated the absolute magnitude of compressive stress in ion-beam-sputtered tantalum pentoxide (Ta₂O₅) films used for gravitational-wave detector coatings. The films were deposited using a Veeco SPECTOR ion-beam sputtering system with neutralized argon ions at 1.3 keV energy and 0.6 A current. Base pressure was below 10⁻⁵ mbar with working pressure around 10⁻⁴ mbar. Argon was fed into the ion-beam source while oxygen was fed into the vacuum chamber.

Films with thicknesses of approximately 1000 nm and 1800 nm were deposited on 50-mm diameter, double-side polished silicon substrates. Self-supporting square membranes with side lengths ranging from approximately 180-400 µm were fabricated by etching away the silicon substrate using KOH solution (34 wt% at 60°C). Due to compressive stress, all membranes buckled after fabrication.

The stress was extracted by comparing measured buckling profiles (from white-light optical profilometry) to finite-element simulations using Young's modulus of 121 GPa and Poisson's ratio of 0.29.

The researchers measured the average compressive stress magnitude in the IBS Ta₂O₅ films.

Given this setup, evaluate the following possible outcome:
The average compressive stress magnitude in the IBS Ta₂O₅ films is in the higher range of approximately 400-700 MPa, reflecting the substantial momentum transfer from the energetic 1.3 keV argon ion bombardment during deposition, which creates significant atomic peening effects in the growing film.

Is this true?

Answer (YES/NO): NO